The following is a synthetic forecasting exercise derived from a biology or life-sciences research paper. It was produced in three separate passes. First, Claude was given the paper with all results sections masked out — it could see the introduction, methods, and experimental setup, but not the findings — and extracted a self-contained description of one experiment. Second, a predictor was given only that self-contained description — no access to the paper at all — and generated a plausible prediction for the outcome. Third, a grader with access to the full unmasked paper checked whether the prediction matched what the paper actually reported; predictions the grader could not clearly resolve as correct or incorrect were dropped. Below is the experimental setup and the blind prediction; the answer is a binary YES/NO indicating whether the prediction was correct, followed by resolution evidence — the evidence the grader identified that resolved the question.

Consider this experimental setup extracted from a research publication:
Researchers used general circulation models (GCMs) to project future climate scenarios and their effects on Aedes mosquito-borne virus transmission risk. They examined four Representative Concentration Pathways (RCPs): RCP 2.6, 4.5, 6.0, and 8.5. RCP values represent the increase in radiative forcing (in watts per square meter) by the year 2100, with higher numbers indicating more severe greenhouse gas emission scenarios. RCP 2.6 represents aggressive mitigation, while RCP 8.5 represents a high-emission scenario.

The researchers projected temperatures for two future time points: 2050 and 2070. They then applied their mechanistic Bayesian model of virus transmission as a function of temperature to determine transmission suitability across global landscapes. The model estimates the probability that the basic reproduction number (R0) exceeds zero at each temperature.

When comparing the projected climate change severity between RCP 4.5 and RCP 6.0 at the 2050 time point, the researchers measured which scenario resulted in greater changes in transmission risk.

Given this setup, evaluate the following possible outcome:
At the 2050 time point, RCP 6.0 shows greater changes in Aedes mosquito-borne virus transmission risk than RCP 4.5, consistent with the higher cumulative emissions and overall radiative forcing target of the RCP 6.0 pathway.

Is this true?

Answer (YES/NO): NO